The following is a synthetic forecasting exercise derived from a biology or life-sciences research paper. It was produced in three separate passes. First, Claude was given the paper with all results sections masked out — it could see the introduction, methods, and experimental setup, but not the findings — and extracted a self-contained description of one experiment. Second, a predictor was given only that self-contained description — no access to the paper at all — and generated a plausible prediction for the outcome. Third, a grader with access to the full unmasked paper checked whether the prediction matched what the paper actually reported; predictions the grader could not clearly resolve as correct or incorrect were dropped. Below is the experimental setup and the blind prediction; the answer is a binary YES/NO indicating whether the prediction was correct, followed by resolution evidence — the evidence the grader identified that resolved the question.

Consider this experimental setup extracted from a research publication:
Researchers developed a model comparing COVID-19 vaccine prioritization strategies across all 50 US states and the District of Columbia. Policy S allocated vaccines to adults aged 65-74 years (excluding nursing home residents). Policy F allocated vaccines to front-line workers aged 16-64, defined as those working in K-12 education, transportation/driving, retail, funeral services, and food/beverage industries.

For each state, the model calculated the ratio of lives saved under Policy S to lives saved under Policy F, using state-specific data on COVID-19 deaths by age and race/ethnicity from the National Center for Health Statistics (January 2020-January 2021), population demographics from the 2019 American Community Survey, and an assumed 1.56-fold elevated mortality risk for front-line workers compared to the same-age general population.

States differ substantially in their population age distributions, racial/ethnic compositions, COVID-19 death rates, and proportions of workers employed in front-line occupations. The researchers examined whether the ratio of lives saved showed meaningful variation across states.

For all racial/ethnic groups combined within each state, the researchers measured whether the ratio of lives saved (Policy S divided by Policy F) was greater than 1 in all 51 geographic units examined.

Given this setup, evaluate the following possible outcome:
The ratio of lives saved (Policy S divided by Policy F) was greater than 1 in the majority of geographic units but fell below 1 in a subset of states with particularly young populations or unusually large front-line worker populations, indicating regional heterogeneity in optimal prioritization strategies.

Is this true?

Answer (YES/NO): NO